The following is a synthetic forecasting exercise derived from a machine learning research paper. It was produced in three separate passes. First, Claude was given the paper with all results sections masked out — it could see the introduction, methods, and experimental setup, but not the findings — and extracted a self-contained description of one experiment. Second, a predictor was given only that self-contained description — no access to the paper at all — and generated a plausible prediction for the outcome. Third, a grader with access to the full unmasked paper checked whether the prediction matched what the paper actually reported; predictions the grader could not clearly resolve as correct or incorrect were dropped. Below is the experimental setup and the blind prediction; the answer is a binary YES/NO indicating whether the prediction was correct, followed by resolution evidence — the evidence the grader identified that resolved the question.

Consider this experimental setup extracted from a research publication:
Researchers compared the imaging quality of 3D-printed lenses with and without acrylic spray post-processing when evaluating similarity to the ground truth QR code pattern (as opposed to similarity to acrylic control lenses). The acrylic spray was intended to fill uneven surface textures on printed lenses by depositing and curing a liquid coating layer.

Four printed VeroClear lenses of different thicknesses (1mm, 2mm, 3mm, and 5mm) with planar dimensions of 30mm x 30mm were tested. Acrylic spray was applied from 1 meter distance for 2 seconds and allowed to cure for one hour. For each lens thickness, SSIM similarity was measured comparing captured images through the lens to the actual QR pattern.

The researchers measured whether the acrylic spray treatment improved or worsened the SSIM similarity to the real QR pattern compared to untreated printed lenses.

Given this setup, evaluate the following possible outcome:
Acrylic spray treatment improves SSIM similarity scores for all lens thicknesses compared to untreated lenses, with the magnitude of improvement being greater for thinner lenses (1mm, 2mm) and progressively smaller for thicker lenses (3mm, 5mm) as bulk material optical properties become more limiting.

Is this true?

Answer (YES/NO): NO